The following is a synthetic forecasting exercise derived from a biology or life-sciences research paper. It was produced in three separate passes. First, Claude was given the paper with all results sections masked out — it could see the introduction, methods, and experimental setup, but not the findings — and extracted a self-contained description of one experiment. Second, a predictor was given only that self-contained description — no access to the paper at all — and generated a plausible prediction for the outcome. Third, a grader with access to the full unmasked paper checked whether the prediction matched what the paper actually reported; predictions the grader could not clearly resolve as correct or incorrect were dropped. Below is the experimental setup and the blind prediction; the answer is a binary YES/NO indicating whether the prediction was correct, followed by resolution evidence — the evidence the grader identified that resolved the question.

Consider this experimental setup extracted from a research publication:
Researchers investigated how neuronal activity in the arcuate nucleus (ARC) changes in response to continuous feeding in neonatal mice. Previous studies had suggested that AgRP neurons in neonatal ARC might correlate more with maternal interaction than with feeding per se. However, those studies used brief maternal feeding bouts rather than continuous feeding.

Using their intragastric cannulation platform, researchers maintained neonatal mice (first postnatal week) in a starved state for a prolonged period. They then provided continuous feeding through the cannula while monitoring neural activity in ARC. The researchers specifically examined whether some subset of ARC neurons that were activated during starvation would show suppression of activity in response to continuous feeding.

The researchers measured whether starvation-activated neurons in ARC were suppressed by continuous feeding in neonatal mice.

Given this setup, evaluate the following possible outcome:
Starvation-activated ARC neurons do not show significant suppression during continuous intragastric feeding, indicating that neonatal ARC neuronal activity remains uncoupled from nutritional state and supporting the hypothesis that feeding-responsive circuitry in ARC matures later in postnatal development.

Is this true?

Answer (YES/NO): NO